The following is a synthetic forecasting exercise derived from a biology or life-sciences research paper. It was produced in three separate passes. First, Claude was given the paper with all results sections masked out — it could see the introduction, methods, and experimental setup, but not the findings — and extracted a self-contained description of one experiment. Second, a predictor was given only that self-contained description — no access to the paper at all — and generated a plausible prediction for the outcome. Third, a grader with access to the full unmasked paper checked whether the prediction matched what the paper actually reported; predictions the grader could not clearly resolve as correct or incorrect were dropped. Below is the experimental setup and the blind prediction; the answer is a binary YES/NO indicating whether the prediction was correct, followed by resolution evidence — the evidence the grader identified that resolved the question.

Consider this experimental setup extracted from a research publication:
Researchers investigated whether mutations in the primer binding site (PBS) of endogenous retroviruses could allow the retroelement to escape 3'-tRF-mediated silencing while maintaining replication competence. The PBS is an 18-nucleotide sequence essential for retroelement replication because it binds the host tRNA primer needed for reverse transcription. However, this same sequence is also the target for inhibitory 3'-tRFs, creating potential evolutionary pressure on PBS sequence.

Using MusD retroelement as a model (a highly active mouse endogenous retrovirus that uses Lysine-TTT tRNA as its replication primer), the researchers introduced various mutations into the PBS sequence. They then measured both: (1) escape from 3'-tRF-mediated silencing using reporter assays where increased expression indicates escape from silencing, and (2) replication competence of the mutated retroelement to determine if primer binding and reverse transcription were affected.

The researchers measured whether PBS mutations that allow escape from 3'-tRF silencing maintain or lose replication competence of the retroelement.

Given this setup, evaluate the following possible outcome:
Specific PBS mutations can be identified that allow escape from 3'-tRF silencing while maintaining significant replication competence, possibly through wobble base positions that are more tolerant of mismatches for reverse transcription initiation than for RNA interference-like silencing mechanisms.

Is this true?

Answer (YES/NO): YES